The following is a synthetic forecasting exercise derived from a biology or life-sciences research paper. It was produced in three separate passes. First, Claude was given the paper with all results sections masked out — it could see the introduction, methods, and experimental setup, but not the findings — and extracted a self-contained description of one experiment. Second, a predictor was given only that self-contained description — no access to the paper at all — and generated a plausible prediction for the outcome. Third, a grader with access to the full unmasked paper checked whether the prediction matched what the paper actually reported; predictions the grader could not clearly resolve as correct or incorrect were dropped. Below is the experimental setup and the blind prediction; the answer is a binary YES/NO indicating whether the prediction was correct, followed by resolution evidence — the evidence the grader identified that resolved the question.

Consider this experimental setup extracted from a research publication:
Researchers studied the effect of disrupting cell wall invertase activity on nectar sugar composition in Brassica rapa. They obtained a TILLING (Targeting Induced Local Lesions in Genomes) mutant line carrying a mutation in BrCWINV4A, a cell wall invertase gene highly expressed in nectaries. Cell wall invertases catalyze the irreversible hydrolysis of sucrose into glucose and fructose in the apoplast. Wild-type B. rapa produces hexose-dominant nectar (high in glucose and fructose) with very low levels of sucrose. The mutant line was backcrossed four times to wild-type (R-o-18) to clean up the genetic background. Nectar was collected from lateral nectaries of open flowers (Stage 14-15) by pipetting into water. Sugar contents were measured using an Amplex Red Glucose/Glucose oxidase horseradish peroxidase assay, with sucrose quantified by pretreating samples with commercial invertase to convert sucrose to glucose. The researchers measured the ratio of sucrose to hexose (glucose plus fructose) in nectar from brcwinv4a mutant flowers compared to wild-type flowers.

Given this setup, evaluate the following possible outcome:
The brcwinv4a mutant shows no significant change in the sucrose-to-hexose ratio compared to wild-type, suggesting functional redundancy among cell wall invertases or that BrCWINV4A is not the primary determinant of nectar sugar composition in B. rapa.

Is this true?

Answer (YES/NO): NO